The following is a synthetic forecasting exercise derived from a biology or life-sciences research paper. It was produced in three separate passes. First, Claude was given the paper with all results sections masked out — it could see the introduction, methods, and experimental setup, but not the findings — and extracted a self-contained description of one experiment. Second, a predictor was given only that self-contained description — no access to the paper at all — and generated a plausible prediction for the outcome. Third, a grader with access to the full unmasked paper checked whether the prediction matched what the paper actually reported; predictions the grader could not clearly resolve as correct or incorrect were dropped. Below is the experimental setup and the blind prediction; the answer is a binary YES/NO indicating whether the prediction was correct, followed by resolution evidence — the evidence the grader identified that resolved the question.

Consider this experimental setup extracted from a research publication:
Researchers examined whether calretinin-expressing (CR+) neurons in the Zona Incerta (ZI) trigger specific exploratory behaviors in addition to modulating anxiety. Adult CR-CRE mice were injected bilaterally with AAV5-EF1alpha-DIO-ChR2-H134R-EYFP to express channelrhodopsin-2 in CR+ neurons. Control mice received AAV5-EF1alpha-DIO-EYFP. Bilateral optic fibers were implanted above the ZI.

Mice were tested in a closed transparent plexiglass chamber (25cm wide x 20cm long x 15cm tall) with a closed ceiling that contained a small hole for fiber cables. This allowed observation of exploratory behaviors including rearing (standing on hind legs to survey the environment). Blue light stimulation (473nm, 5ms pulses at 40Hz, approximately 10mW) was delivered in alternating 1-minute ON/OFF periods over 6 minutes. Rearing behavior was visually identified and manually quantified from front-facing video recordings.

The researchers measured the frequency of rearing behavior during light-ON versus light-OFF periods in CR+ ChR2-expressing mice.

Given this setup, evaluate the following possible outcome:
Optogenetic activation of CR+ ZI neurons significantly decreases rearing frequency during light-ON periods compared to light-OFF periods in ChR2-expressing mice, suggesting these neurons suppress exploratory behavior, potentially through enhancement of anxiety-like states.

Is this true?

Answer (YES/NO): NO